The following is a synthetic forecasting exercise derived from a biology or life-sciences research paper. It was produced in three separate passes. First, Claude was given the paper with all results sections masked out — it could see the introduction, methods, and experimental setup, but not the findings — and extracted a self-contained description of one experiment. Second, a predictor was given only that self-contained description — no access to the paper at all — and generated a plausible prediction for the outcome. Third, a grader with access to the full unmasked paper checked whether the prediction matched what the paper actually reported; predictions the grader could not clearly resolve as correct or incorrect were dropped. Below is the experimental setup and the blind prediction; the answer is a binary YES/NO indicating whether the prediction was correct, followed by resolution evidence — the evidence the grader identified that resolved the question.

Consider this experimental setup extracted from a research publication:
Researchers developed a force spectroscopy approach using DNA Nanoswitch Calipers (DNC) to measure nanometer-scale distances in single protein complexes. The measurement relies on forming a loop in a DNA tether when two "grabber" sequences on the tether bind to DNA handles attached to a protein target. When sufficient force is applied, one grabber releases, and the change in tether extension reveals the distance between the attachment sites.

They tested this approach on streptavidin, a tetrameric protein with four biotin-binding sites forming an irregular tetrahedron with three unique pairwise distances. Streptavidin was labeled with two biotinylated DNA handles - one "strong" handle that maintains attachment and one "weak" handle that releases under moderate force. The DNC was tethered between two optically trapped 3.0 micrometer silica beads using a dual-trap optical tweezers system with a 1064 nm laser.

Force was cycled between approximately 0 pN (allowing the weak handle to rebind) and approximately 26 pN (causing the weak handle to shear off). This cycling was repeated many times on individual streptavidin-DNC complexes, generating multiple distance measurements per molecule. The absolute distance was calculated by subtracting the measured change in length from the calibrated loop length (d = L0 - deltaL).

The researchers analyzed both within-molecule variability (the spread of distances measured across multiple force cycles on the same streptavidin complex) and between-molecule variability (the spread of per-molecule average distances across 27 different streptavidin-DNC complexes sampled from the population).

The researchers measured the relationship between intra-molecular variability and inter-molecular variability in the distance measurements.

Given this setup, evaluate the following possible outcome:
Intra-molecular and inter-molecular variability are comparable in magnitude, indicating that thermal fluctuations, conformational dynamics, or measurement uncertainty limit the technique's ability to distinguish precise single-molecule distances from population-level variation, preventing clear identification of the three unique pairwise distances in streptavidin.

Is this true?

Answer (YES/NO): NO